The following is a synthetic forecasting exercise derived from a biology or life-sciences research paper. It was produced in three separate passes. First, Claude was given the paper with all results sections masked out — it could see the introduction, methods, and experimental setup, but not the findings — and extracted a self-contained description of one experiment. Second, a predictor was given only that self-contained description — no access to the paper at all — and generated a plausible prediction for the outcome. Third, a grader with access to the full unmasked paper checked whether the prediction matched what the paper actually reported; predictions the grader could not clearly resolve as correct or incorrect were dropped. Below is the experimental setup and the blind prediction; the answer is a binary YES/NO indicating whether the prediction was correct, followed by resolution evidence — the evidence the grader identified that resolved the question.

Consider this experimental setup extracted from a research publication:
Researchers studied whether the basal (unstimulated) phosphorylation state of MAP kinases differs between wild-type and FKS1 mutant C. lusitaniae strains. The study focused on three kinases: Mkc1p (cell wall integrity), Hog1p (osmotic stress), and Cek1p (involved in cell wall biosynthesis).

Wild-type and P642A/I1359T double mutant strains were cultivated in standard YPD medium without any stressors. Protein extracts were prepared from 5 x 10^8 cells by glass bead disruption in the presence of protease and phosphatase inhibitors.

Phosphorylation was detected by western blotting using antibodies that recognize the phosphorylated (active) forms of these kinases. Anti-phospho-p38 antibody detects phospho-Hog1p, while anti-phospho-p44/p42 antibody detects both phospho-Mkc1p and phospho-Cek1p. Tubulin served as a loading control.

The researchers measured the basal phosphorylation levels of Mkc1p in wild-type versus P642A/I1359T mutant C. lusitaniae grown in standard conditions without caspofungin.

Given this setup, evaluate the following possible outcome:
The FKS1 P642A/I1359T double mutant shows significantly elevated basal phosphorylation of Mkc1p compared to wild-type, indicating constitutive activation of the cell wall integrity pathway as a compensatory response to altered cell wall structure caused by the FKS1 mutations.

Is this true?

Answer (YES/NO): YES